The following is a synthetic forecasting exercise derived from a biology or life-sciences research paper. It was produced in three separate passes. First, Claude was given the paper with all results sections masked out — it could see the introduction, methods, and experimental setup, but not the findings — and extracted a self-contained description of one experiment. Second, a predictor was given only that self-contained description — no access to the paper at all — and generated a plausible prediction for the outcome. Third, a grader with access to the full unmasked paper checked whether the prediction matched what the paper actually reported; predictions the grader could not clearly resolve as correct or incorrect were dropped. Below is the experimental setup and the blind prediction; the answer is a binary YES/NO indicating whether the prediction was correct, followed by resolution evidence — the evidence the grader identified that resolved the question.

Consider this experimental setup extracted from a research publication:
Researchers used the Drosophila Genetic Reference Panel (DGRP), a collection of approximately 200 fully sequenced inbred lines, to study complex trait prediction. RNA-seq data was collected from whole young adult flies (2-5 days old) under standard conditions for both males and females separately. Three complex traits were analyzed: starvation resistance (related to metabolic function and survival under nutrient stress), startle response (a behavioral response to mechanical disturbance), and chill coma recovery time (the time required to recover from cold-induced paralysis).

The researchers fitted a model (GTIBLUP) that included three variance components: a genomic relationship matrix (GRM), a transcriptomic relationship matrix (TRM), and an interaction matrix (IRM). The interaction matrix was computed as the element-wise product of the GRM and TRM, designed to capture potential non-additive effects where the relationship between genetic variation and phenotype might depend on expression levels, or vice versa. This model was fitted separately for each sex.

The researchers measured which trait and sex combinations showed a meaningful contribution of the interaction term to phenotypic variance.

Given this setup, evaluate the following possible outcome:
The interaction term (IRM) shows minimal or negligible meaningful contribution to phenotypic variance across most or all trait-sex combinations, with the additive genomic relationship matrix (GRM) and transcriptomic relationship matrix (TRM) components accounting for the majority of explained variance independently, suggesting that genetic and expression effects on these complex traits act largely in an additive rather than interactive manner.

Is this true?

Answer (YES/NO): YES